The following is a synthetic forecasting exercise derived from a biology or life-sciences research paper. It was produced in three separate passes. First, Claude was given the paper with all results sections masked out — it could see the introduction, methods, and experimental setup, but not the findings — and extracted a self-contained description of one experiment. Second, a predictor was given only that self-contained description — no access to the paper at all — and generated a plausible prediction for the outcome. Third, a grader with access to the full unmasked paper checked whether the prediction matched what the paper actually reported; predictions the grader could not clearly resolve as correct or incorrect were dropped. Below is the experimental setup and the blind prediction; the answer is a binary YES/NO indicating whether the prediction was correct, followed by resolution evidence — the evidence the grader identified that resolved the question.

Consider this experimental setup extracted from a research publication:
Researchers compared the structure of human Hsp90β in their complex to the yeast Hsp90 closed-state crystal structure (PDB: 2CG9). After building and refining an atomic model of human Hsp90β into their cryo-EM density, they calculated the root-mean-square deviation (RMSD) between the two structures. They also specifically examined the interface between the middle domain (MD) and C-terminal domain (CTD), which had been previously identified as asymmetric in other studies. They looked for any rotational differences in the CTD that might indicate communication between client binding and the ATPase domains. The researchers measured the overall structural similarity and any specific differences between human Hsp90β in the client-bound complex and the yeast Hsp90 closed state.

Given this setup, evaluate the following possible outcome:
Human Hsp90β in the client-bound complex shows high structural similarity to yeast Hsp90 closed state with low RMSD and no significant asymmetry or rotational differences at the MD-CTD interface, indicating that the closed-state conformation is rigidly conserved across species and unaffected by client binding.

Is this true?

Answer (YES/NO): NO